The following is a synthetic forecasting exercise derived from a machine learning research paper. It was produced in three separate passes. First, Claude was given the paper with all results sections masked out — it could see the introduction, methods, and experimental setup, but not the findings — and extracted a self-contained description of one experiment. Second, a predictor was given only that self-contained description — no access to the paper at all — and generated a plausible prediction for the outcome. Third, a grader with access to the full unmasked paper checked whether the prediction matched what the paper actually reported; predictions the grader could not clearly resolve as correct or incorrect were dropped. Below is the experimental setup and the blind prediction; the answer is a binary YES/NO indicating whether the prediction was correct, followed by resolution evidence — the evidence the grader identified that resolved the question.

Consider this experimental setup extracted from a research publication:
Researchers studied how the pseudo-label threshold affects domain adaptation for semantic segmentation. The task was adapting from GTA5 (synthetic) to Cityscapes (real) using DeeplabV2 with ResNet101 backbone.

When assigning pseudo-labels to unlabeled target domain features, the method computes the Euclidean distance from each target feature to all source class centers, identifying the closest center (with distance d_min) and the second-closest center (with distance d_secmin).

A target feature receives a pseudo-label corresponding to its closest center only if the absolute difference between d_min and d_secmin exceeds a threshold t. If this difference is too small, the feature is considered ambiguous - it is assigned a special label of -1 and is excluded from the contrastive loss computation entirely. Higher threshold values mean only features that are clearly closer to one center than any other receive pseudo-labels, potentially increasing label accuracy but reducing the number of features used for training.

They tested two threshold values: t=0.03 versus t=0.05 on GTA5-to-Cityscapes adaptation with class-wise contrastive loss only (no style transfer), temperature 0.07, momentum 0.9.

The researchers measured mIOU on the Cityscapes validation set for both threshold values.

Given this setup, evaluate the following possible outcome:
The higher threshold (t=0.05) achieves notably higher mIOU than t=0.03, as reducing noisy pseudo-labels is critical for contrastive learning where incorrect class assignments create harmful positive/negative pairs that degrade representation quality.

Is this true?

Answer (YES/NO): NO